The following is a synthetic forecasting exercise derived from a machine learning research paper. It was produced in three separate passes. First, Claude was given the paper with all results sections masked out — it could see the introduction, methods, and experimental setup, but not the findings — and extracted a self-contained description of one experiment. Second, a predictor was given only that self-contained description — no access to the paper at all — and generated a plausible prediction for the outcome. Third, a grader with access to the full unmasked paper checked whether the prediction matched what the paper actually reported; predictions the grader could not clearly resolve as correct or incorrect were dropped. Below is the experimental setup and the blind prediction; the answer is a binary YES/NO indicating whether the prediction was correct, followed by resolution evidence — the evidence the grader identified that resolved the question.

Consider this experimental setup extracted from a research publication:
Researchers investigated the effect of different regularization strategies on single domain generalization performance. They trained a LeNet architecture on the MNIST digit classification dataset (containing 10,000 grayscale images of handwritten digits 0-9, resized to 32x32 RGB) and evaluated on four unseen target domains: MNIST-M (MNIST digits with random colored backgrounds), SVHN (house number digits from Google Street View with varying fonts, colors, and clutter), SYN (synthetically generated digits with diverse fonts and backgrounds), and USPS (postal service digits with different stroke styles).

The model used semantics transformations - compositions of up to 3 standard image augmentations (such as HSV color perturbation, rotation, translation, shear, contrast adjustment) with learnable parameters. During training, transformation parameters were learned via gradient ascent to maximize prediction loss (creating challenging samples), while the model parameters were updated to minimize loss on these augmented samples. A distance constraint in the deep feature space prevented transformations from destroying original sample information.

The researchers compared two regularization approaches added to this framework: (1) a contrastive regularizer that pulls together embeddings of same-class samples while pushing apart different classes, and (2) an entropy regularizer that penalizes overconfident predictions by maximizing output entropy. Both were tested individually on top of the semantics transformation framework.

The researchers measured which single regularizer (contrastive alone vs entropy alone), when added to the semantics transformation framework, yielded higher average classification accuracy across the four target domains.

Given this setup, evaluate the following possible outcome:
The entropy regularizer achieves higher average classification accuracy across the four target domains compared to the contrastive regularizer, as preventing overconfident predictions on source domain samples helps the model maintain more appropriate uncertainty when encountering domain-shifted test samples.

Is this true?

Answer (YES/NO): YES